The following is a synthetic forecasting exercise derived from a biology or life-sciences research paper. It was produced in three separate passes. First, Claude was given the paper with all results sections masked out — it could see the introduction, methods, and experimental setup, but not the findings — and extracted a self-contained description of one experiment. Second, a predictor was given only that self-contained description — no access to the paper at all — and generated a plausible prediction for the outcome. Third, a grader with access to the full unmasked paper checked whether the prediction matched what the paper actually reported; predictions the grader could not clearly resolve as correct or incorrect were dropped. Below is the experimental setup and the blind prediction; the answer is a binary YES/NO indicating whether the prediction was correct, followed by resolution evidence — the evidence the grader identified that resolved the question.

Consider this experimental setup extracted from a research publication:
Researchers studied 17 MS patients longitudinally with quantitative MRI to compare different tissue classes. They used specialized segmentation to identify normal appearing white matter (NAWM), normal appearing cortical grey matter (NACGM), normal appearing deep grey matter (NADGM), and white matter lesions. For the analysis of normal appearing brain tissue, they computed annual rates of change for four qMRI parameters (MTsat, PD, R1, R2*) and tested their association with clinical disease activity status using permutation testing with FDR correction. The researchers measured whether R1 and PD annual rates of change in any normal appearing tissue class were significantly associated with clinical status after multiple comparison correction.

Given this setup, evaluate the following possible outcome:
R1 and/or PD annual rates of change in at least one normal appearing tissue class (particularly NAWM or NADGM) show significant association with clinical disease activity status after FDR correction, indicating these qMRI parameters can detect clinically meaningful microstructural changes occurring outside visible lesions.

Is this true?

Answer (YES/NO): NO